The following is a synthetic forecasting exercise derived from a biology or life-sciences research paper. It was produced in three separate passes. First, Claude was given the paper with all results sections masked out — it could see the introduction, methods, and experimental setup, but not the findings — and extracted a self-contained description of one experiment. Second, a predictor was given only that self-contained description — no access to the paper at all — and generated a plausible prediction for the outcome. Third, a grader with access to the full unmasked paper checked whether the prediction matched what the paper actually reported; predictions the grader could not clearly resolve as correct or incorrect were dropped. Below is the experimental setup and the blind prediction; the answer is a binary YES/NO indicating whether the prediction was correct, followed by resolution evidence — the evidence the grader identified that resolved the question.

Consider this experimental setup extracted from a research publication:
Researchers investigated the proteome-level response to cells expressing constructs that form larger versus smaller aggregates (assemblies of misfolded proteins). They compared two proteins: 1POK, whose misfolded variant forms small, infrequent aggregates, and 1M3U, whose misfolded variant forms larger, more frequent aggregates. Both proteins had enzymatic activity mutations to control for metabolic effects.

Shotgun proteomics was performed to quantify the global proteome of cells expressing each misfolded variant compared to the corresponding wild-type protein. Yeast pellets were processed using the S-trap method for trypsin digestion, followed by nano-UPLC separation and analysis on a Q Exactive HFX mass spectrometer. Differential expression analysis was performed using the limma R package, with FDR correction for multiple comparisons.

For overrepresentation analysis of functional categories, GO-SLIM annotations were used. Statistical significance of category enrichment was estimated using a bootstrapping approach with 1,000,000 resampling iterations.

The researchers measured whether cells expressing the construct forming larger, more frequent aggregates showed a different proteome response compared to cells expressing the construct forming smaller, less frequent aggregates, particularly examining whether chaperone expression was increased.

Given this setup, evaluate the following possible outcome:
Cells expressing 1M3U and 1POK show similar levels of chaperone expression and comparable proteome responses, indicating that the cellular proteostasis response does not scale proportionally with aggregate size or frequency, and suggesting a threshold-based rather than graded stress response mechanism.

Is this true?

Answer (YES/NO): YES